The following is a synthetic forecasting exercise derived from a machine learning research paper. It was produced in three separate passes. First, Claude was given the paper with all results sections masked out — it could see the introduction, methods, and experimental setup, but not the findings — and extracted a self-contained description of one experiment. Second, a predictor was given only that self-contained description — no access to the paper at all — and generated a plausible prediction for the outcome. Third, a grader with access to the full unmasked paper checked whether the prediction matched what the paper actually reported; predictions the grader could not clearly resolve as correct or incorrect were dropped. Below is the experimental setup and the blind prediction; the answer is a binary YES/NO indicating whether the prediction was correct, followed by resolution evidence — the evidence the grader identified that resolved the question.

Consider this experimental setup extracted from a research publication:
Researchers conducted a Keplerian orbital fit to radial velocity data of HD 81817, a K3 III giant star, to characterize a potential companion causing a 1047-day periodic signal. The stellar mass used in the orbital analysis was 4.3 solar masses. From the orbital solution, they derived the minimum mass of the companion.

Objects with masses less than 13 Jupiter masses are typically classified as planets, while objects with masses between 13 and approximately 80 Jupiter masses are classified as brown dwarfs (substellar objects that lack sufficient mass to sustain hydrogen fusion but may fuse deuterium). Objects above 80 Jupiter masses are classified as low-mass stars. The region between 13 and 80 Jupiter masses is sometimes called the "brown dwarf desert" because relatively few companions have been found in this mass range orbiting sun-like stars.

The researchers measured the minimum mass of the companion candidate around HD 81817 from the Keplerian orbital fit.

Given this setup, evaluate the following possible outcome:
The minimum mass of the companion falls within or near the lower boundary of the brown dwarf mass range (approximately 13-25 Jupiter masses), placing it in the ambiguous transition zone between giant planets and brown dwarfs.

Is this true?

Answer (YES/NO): NO